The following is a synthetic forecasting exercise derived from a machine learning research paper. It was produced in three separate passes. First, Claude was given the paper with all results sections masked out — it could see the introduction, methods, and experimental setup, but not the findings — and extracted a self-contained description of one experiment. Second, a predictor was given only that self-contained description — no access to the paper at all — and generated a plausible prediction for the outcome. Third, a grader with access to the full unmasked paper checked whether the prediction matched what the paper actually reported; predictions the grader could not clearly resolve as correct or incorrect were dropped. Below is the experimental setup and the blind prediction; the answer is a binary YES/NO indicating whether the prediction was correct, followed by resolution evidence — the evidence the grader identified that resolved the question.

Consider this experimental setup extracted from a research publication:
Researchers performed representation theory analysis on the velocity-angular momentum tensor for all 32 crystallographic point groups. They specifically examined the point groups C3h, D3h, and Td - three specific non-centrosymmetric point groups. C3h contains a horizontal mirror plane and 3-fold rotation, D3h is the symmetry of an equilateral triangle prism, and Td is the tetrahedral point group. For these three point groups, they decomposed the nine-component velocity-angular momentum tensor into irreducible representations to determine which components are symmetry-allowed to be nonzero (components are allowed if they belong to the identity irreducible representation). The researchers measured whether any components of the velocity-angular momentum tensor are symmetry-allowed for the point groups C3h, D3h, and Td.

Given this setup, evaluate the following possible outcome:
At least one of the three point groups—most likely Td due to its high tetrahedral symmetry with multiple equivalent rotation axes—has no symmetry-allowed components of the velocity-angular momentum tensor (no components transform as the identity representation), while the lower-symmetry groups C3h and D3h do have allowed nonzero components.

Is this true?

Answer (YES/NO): NO